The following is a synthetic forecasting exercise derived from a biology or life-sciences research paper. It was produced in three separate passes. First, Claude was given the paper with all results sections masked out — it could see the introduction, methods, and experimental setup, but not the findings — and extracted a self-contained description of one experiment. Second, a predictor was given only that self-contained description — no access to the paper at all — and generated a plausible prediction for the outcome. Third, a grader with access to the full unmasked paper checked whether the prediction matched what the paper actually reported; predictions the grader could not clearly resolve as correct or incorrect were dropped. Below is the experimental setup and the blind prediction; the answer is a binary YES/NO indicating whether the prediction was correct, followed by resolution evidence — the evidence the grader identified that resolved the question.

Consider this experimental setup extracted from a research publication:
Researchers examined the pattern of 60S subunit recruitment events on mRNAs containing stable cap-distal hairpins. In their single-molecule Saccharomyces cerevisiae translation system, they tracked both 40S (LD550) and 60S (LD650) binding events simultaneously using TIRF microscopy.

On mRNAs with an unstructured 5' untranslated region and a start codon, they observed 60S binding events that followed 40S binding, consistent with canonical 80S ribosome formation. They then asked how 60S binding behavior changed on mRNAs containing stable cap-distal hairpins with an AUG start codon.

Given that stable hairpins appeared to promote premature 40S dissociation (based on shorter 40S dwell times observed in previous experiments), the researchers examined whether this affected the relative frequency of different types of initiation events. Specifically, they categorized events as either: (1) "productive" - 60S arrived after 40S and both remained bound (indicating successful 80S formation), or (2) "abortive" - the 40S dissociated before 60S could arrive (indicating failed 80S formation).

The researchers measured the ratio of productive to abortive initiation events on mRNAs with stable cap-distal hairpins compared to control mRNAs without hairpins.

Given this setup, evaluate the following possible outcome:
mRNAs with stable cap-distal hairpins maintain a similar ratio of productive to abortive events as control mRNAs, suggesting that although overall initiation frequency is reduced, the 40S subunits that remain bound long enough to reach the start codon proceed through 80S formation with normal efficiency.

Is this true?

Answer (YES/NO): NO